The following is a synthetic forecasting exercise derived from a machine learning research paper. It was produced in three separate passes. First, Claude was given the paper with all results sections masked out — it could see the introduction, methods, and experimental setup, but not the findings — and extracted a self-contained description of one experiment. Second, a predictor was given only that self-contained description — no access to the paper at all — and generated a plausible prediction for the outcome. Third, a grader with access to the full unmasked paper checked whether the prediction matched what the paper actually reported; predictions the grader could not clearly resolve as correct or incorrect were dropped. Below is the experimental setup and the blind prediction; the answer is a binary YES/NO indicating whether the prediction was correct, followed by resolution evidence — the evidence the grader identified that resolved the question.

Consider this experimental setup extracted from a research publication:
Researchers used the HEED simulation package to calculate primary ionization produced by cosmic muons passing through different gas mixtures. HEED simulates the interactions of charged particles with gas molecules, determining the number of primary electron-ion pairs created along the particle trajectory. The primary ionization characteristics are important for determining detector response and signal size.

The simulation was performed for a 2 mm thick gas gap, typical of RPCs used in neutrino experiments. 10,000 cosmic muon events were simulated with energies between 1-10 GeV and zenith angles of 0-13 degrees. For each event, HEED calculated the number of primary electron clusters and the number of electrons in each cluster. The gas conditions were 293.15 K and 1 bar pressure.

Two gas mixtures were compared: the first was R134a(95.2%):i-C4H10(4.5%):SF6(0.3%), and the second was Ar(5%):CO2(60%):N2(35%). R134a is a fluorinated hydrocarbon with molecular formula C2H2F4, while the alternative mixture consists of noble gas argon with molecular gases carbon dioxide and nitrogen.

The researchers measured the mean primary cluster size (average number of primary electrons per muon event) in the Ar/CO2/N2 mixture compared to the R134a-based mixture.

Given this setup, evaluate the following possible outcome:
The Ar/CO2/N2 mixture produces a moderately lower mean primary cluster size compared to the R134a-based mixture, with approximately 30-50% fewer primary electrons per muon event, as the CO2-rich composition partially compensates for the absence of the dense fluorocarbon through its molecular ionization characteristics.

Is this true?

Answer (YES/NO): NO